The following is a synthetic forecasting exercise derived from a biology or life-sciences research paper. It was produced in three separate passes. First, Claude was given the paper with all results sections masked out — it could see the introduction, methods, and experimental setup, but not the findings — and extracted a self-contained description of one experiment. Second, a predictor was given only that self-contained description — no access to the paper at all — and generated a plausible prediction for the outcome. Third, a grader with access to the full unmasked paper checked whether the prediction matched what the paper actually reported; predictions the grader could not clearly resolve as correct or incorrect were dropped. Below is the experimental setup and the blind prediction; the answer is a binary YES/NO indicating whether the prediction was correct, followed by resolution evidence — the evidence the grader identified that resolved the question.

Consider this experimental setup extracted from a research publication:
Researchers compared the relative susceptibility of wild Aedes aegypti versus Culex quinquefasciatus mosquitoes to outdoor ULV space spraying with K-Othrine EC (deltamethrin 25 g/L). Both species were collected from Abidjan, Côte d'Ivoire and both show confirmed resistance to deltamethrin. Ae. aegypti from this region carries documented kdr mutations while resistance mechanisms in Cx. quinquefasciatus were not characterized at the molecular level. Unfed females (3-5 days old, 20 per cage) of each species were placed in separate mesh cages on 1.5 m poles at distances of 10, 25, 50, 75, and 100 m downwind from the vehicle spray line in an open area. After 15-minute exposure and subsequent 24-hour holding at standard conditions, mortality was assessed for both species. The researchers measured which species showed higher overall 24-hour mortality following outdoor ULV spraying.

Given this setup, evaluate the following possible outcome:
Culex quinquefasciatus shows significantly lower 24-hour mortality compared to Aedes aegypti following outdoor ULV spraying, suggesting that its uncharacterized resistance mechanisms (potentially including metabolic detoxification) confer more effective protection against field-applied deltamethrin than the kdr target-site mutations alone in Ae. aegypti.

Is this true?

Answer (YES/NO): NO